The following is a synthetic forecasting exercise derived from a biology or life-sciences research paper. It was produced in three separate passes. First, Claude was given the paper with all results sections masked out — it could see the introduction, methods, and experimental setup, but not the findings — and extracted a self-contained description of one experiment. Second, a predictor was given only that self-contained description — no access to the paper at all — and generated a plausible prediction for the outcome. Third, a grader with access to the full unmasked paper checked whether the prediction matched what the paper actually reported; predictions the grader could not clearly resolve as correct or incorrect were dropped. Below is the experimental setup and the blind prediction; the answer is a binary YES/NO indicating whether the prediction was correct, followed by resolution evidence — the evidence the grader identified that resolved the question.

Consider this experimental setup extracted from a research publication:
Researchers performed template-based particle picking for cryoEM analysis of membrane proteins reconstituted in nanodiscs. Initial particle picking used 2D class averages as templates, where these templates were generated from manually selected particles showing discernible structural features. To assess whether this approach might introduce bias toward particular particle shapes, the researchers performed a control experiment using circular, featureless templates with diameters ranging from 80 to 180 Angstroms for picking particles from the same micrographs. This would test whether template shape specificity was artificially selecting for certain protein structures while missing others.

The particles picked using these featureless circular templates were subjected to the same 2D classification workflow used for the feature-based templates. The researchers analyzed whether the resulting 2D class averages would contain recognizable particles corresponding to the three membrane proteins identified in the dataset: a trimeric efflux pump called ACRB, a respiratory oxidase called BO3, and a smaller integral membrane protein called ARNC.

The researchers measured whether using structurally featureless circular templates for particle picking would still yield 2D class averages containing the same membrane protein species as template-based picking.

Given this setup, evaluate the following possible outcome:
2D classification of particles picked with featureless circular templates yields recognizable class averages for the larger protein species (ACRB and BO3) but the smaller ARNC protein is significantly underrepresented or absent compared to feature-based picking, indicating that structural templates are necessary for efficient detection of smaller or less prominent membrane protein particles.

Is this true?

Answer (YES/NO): NO